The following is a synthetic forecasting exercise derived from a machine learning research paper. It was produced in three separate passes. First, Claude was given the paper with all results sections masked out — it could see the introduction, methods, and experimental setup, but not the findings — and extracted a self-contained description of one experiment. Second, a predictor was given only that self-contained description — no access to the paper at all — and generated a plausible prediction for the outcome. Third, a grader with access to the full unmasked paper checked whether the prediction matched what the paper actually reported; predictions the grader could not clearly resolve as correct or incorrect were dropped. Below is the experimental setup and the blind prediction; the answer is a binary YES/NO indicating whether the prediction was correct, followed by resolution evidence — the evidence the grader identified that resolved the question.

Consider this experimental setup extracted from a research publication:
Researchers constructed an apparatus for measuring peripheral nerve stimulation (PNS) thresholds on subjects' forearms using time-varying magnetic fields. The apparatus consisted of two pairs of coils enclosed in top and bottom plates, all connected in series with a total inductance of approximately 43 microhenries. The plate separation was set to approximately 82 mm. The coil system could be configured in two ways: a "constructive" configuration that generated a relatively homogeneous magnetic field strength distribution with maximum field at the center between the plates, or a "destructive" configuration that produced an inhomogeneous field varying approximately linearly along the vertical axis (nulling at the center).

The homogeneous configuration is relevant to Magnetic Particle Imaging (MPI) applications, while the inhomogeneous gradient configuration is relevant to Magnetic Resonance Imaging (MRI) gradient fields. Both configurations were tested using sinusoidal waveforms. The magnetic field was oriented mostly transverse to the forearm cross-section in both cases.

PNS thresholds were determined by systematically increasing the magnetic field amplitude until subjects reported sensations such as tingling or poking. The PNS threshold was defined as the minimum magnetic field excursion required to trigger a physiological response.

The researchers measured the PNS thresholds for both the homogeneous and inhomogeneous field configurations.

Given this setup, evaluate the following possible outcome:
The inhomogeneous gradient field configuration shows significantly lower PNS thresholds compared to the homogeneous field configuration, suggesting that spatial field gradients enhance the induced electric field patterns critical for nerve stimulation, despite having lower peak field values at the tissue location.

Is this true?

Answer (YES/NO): NO